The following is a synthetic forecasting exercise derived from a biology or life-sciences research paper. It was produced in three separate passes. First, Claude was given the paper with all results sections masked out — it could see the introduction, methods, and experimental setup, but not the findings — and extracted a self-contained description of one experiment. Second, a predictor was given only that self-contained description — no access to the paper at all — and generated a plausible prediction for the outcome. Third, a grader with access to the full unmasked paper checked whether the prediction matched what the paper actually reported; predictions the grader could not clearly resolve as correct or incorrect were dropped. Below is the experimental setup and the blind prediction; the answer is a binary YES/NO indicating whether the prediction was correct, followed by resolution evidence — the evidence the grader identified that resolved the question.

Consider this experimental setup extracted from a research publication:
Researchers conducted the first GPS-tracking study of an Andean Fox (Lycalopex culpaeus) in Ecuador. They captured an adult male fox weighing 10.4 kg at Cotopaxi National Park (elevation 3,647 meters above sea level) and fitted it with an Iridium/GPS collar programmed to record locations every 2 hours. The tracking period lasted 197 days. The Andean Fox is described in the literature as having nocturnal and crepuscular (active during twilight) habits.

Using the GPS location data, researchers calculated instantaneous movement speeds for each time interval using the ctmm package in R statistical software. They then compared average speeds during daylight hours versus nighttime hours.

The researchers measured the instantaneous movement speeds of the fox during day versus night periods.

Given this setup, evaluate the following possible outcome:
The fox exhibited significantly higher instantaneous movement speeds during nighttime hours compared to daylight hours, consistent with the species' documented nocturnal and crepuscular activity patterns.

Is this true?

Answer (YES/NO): YES